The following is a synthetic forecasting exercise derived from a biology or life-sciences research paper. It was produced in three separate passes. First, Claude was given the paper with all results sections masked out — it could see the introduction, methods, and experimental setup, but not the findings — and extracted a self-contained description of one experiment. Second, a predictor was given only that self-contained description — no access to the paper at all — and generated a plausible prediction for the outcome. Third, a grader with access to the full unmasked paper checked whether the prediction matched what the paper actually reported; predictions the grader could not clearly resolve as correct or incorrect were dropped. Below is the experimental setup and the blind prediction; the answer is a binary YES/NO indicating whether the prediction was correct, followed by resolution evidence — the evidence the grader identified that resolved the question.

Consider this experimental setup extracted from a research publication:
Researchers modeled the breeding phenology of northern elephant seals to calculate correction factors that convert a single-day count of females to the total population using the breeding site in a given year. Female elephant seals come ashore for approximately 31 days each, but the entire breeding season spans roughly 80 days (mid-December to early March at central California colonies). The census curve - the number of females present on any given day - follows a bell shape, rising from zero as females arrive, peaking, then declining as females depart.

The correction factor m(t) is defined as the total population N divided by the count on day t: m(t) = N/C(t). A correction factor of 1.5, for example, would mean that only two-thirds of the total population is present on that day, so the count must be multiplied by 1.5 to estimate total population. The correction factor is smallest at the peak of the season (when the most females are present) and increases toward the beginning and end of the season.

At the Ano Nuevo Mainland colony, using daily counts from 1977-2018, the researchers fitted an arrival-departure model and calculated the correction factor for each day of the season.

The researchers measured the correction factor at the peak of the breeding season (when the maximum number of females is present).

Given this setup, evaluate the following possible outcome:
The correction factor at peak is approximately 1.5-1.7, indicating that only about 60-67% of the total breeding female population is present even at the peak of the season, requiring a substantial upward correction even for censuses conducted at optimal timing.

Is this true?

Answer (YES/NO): NO